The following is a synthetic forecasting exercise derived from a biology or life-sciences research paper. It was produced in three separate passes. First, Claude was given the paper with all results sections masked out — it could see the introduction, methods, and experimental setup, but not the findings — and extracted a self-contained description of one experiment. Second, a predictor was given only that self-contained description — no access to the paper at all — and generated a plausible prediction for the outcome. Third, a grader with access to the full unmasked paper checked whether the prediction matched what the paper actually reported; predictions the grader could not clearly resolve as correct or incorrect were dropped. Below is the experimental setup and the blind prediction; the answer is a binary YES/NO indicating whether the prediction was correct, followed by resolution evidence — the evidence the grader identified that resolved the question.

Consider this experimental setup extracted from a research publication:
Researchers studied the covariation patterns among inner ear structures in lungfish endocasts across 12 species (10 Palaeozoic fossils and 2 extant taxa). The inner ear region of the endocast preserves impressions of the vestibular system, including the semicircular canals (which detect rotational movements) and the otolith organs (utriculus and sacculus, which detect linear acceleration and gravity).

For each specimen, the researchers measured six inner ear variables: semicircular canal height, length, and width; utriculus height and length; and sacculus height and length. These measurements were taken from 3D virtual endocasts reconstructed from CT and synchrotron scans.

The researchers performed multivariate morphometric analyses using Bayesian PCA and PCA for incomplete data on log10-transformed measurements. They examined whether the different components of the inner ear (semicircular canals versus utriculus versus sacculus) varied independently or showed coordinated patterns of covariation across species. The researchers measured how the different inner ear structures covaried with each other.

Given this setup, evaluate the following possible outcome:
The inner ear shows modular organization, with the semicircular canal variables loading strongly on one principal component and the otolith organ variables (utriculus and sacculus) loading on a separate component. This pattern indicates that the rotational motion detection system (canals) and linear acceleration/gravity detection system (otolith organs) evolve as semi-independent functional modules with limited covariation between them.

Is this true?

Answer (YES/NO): NO